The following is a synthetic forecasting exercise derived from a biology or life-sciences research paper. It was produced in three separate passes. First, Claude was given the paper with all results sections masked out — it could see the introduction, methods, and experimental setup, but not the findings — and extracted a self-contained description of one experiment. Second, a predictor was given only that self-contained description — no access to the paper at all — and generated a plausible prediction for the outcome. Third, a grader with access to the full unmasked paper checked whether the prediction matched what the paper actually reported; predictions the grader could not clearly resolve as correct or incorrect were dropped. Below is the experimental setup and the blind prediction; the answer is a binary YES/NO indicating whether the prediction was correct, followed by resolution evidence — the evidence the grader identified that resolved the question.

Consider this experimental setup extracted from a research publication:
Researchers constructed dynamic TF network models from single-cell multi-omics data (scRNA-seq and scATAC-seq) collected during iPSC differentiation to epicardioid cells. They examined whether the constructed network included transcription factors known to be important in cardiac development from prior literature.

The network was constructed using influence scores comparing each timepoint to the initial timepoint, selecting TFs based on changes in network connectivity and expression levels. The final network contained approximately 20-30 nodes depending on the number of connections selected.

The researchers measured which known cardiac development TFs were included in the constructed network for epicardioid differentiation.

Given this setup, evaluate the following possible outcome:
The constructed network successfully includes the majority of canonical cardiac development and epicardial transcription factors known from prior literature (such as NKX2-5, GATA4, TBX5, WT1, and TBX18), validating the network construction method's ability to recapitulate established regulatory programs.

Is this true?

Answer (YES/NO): NO